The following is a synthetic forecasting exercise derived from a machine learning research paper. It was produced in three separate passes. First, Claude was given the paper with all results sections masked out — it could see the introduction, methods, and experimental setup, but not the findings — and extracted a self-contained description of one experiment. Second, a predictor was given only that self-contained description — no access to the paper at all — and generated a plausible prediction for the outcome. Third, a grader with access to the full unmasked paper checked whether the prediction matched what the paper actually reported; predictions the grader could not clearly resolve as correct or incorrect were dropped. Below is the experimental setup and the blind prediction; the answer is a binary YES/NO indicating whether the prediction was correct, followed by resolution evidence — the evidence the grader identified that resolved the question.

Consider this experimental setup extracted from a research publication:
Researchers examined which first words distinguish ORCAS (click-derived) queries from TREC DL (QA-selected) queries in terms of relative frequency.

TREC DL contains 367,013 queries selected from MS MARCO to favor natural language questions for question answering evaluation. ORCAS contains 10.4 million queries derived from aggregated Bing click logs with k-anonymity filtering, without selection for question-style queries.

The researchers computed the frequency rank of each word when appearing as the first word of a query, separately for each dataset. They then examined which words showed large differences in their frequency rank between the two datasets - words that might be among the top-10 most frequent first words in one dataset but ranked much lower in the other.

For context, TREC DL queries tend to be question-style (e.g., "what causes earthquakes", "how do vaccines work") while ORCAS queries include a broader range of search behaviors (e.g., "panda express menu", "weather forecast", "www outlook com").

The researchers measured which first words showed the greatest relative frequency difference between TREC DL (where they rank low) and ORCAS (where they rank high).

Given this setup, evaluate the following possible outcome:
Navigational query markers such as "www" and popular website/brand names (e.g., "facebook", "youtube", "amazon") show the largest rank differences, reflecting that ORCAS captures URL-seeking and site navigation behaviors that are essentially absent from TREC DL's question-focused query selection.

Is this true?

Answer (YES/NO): NO